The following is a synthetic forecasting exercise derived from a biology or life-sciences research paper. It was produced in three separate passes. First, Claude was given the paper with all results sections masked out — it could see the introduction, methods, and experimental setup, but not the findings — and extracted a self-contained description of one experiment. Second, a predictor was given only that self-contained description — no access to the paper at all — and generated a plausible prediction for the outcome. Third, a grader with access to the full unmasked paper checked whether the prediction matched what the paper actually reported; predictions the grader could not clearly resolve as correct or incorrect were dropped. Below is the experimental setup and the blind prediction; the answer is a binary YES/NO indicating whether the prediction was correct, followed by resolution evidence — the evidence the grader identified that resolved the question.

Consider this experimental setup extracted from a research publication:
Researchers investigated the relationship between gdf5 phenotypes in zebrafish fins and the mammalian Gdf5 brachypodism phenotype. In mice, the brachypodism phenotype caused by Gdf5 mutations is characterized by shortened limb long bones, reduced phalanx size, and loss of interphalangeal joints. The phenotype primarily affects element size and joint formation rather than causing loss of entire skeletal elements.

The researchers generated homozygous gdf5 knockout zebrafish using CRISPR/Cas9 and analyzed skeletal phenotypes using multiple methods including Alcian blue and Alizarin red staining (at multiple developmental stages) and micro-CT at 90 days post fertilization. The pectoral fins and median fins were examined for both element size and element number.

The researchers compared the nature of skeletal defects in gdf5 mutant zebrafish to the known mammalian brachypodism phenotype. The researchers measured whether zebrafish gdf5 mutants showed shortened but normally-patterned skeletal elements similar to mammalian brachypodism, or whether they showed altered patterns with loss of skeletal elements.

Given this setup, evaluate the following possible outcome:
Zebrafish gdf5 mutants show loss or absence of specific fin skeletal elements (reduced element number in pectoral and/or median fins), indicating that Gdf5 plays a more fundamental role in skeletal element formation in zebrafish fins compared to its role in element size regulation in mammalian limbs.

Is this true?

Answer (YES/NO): YES